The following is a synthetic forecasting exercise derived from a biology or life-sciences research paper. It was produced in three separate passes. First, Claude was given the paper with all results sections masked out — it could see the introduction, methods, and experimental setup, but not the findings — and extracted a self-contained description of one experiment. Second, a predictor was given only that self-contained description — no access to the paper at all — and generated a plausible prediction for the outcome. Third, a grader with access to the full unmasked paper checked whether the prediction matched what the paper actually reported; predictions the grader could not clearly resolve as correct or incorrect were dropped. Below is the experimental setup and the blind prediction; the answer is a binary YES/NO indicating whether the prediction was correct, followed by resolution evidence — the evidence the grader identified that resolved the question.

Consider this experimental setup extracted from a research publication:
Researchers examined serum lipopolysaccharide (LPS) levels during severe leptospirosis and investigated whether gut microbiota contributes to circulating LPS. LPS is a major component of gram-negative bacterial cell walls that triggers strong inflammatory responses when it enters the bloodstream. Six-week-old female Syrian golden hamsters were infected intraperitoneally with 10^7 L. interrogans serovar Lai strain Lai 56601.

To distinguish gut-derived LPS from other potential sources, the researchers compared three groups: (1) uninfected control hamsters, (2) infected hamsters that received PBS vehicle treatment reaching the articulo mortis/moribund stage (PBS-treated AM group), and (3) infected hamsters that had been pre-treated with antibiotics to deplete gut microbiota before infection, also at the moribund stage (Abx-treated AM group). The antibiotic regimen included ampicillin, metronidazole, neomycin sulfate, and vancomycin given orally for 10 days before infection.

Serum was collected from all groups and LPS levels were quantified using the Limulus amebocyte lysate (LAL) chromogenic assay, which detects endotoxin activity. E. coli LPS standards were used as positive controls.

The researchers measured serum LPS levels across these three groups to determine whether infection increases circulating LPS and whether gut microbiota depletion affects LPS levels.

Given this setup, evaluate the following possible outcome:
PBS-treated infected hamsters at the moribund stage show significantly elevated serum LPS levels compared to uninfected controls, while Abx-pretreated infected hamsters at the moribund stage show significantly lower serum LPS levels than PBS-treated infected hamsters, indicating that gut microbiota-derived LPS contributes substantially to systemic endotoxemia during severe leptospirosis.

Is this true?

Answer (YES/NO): YES